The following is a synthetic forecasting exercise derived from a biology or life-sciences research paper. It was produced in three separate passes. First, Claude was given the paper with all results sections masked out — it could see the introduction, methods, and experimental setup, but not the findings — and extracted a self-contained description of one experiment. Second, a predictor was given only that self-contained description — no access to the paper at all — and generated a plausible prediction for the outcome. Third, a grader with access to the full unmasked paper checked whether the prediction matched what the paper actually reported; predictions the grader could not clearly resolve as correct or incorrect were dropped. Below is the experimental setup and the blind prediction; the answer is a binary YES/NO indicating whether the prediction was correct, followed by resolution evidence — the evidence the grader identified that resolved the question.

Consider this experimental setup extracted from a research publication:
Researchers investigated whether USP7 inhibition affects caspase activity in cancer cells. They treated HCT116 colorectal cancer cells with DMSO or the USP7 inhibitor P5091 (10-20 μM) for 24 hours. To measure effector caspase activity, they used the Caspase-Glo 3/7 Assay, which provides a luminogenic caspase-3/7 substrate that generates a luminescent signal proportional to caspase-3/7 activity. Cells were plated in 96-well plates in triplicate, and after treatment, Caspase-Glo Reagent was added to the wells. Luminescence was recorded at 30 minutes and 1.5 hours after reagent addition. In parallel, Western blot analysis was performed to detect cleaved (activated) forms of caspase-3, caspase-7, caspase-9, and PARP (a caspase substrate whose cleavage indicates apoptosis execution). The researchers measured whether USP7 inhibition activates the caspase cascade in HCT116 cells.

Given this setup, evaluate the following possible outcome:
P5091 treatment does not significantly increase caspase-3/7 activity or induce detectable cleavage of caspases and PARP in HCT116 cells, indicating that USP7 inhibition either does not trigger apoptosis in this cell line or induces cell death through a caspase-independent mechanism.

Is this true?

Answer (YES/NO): NO